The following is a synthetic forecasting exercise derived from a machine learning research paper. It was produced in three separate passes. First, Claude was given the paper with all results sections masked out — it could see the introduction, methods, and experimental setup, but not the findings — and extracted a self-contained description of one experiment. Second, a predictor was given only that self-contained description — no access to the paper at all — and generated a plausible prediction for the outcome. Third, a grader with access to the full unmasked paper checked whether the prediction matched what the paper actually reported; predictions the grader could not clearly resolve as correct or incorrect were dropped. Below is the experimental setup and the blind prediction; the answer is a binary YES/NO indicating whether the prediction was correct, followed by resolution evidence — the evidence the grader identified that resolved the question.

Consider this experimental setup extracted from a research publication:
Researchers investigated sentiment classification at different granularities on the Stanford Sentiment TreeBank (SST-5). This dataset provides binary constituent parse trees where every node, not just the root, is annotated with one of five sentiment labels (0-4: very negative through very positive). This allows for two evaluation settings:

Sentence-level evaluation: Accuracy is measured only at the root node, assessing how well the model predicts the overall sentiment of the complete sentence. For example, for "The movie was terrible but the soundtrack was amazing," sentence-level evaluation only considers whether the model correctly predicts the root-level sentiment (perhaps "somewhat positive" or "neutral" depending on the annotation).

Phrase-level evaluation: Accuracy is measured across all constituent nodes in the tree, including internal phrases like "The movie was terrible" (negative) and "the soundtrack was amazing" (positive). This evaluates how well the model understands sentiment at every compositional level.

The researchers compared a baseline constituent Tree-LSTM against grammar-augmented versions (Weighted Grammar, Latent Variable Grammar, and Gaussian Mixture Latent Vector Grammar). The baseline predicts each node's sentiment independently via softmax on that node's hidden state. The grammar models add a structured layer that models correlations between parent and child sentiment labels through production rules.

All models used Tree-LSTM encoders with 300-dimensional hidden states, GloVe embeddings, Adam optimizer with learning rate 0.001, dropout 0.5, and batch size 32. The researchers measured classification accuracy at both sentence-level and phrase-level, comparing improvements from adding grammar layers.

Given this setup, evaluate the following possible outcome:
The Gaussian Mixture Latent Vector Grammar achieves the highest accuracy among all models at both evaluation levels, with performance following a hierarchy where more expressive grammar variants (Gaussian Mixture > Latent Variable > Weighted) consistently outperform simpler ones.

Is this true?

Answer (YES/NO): NO